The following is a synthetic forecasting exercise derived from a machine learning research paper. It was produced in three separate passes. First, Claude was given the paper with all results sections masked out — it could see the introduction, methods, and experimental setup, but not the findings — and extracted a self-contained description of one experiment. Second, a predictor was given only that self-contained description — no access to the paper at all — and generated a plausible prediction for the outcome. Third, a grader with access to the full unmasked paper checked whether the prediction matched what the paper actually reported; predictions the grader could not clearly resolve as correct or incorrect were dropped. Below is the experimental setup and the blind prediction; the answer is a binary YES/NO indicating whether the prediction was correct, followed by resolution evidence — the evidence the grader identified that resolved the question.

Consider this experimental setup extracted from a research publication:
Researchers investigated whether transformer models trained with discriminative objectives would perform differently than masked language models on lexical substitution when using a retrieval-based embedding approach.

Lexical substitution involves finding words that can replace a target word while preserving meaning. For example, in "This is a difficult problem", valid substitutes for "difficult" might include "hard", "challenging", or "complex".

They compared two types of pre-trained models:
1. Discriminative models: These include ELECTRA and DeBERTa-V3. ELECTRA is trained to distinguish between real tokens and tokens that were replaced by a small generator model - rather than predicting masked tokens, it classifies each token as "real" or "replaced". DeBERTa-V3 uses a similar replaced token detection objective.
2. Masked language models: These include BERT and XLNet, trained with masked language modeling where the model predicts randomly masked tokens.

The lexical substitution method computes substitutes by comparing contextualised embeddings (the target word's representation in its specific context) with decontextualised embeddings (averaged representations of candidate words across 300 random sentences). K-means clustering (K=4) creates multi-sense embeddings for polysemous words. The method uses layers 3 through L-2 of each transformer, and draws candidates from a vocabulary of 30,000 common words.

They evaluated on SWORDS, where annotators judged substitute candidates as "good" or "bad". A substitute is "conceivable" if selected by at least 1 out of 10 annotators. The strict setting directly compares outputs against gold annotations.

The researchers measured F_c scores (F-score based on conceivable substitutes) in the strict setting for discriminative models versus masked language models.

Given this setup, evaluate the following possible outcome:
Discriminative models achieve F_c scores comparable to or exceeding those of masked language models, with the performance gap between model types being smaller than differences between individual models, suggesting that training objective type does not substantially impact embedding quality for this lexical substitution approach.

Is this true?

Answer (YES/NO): YES